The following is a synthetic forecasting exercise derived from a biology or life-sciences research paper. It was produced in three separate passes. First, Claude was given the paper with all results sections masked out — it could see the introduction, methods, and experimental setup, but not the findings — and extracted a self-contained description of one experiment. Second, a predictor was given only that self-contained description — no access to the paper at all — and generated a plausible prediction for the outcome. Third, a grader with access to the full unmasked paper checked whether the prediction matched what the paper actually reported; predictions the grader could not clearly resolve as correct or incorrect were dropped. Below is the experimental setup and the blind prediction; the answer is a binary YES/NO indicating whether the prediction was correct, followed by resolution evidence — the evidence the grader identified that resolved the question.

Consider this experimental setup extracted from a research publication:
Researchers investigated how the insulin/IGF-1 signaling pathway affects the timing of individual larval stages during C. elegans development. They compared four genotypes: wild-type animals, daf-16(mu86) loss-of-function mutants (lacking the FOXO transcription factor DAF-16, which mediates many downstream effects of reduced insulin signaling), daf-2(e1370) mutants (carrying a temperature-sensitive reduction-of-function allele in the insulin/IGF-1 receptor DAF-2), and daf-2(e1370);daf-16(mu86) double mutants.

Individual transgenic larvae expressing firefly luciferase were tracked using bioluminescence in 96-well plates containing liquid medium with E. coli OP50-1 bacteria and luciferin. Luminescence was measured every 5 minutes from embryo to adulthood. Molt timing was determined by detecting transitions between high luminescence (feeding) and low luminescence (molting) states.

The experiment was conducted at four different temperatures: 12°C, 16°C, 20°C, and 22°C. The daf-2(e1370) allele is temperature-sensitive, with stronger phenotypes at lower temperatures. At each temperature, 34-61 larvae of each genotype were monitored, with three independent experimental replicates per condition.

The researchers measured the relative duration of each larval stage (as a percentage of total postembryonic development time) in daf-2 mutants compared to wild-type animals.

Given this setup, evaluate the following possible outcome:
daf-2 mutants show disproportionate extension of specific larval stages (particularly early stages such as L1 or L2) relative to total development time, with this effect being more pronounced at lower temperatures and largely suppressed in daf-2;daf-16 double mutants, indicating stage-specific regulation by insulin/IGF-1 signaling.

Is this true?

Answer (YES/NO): NO